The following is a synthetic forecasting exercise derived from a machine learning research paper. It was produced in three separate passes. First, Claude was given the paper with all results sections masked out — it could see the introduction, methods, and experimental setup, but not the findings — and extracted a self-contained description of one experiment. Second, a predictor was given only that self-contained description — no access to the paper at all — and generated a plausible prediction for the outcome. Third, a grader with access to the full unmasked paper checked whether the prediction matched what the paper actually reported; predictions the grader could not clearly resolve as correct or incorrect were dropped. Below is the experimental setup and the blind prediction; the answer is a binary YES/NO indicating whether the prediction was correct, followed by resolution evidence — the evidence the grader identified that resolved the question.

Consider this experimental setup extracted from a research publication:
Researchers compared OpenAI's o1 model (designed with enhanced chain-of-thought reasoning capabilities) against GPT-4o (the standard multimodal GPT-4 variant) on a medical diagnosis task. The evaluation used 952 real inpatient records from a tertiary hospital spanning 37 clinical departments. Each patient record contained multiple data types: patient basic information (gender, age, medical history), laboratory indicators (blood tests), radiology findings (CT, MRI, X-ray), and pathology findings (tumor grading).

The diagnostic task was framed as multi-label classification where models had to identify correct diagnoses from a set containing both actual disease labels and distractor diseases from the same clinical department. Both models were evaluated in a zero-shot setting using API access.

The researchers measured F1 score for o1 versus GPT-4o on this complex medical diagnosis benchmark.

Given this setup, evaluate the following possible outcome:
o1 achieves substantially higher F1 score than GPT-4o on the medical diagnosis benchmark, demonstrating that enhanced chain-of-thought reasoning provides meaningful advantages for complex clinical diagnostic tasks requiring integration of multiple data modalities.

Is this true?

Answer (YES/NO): NO